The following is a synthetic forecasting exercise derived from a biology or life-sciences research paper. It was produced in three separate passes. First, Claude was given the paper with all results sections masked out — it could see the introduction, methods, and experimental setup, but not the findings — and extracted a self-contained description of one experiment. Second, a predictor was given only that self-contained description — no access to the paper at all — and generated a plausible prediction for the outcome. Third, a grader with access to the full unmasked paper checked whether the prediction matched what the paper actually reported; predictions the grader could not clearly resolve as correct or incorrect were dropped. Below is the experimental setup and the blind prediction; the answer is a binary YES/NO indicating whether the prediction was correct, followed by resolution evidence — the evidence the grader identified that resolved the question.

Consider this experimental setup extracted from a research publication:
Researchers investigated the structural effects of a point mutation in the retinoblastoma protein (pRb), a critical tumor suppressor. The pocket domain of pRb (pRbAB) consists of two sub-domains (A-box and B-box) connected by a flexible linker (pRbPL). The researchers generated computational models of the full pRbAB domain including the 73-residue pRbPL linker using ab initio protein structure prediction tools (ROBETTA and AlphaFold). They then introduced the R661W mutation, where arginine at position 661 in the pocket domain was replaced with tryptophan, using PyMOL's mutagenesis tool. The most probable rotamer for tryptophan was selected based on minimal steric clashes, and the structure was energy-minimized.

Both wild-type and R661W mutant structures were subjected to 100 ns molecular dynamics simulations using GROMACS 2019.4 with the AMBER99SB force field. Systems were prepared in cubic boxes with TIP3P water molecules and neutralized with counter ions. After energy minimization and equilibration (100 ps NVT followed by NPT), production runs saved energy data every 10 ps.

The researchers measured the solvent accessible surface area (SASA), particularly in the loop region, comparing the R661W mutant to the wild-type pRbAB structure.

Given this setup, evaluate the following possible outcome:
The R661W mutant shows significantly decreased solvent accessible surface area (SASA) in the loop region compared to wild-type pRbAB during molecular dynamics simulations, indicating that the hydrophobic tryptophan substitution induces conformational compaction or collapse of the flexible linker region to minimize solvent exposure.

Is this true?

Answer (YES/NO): YES